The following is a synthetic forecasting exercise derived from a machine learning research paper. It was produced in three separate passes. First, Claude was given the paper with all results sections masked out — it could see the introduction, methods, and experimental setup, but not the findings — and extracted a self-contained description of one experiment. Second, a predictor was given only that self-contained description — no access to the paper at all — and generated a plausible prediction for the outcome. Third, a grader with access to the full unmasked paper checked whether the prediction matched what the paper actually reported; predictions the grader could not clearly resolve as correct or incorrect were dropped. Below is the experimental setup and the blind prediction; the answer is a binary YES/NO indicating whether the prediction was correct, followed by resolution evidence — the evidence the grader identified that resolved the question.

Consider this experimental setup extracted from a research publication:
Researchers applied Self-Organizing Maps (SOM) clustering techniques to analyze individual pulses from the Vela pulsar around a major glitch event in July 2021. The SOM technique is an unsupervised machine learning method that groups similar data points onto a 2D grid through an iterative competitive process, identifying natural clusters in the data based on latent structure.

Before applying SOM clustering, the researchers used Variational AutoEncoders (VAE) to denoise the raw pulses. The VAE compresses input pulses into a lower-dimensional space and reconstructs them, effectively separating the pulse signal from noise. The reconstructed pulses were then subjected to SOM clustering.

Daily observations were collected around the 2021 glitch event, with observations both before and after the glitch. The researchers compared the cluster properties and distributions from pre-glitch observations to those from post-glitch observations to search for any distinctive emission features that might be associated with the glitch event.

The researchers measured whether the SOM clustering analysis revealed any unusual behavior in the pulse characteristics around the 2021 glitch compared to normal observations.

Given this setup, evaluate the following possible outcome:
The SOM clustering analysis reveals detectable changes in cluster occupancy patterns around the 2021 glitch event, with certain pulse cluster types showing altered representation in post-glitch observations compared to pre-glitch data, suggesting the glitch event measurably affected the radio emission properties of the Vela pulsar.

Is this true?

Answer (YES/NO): NO